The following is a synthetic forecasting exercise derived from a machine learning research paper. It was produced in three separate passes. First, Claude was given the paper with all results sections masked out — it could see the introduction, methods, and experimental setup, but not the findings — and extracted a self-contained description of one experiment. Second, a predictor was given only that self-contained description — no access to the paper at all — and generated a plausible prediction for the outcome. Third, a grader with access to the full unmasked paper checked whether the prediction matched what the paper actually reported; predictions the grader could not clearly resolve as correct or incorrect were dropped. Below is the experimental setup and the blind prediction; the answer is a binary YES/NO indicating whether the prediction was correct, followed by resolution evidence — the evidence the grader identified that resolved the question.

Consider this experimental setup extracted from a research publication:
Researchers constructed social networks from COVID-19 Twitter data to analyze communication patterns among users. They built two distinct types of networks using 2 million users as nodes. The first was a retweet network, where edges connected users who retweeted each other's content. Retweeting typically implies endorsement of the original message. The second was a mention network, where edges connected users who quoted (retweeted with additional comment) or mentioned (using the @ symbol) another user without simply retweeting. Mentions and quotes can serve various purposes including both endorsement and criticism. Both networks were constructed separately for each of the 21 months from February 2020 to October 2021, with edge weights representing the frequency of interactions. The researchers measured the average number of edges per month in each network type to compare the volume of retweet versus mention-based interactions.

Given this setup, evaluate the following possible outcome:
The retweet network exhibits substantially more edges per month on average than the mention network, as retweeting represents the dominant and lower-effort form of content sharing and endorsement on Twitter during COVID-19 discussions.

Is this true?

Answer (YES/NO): NO